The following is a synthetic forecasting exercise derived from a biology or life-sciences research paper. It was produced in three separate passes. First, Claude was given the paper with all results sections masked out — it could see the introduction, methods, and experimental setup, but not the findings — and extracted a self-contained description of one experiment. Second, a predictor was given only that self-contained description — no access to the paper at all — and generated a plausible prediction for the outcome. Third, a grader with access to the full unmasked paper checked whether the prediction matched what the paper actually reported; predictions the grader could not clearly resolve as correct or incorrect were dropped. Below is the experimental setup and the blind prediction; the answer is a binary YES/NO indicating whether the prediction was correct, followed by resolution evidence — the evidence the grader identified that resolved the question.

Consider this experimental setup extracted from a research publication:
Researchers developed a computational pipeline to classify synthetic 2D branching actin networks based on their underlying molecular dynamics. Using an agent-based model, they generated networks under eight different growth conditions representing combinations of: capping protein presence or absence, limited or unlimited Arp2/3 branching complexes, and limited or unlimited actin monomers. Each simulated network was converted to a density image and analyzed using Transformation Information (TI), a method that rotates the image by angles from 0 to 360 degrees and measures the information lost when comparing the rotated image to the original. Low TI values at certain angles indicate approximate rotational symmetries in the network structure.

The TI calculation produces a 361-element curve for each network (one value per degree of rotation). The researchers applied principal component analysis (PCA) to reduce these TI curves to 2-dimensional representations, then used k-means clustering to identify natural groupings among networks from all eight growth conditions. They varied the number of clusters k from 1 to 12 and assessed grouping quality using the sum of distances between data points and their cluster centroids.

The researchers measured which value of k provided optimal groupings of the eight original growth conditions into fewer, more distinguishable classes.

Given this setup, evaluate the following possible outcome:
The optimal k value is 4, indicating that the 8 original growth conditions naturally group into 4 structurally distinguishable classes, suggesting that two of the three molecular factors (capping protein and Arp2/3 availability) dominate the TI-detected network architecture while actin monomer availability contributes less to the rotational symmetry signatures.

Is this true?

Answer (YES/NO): NO